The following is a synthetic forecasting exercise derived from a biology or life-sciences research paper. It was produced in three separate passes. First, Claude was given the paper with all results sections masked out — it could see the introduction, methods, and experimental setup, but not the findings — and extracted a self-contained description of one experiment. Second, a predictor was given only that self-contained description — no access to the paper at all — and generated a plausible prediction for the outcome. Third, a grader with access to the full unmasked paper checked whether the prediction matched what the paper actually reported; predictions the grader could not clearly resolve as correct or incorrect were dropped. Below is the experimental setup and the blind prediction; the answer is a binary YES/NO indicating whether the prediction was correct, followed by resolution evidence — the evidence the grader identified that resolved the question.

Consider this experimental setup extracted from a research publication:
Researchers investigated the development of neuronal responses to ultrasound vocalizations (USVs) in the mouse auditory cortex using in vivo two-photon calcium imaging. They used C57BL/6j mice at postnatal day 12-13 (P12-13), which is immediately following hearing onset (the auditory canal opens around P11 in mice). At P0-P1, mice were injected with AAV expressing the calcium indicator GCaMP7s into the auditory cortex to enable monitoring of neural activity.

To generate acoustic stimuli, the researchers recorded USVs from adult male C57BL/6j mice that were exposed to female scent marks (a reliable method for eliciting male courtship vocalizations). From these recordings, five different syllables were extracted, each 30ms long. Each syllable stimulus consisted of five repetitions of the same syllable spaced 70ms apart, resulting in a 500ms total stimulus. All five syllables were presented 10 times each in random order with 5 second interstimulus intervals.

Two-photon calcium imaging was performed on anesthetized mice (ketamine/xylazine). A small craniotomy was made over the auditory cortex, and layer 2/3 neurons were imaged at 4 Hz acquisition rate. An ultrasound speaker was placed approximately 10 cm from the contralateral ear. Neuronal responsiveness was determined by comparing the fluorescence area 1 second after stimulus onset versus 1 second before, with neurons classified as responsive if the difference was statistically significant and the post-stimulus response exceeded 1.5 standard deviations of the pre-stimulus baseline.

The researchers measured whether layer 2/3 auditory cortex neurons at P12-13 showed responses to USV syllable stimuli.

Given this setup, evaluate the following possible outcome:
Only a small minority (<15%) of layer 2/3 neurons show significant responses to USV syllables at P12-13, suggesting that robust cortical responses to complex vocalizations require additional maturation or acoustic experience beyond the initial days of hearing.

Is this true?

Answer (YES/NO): YES